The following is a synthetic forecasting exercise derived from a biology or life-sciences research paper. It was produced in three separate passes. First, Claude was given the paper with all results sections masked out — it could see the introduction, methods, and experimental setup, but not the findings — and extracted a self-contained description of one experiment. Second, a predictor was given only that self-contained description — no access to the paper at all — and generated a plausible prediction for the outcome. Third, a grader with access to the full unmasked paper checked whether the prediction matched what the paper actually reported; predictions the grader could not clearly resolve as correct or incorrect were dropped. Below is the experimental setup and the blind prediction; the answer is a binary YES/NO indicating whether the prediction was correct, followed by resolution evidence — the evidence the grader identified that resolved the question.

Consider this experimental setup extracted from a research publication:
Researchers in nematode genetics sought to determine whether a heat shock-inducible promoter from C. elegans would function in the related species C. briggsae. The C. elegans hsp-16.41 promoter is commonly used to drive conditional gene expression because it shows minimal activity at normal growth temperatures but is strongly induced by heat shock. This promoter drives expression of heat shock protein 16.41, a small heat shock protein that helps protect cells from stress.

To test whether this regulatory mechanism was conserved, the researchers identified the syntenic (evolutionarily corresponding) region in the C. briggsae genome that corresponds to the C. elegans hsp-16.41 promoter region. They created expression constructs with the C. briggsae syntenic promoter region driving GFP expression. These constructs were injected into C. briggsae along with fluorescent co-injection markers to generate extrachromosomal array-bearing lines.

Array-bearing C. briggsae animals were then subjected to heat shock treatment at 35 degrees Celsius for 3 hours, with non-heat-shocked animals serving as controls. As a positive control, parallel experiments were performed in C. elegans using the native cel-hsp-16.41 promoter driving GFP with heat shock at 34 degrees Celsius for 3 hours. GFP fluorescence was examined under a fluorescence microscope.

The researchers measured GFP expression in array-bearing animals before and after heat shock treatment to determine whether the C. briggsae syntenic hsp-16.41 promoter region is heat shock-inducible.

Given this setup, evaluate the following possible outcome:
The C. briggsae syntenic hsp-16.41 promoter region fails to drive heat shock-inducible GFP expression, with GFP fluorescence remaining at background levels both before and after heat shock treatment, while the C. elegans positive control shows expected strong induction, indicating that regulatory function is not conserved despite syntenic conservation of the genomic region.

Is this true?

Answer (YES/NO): NO